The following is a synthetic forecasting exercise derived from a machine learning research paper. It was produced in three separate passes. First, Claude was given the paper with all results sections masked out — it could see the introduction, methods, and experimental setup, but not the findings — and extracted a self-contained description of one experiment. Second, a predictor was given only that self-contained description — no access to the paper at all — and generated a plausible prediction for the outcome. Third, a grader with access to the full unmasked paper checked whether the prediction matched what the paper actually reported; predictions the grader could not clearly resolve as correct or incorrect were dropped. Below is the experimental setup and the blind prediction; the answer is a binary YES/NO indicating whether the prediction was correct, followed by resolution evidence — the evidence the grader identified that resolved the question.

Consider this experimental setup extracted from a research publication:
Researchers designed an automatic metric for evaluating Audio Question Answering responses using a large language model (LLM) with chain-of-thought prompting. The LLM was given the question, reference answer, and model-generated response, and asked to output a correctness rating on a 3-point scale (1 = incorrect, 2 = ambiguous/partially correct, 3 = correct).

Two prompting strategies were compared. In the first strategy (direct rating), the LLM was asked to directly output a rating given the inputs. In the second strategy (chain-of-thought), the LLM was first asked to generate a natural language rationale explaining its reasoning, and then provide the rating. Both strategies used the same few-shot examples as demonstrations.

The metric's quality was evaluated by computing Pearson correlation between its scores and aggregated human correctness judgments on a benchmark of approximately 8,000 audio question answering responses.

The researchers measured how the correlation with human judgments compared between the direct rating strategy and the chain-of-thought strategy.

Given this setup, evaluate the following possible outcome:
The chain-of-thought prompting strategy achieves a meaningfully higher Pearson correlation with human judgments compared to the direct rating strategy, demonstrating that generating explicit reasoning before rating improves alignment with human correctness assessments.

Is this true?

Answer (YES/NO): NO